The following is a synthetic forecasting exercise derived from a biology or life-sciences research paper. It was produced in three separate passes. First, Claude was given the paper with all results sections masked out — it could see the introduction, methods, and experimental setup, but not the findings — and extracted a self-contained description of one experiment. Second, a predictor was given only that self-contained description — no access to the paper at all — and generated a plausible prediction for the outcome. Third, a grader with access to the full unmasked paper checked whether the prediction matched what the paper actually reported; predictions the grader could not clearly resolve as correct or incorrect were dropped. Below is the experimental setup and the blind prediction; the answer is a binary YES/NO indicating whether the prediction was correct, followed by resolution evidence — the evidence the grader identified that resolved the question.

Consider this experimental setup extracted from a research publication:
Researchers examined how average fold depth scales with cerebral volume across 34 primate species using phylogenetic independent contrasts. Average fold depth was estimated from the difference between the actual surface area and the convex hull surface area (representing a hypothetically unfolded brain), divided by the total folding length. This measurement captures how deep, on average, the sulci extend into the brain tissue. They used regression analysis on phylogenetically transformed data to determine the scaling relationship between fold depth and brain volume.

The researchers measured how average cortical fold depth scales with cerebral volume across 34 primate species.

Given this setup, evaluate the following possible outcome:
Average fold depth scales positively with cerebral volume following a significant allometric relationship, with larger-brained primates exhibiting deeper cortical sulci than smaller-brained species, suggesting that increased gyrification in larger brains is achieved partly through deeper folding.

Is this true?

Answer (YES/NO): NO